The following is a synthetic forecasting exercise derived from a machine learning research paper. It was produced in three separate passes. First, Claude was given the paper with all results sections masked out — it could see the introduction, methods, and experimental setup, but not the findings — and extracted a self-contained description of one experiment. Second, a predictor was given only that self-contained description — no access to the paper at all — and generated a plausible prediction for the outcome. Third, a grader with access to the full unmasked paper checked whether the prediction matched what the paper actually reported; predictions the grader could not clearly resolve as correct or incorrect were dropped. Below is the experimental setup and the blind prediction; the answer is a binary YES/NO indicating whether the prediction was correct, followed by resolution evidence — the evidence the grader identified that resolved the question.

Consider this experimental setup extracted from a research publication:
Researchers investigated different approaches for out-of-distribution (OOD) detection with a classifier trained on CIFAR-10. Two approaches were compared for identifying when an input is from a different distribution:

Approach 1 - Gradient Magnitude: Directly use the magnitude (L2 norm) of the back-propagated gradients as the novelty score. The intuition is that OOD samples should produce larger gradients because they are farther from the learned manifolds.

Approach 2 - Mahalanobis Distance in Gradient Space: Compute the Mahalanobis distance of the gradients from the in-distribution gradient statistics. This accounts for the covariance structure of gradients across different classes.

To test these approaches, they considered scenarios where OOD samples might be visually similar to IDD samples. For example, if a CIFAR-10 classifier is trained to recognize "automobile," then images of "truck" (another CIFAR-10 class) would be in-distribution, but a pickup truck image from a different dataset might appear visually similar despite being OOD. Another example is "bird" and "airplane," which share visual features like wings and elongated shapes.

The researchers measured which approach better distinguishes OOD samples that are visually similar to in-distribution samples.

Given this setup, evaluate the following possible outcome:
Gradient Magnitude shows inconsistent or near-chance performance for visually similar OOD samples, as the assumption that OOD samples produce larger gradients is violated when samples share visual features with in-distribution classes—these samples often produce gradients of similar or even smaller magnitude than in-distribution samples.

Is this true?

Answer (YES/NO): YES